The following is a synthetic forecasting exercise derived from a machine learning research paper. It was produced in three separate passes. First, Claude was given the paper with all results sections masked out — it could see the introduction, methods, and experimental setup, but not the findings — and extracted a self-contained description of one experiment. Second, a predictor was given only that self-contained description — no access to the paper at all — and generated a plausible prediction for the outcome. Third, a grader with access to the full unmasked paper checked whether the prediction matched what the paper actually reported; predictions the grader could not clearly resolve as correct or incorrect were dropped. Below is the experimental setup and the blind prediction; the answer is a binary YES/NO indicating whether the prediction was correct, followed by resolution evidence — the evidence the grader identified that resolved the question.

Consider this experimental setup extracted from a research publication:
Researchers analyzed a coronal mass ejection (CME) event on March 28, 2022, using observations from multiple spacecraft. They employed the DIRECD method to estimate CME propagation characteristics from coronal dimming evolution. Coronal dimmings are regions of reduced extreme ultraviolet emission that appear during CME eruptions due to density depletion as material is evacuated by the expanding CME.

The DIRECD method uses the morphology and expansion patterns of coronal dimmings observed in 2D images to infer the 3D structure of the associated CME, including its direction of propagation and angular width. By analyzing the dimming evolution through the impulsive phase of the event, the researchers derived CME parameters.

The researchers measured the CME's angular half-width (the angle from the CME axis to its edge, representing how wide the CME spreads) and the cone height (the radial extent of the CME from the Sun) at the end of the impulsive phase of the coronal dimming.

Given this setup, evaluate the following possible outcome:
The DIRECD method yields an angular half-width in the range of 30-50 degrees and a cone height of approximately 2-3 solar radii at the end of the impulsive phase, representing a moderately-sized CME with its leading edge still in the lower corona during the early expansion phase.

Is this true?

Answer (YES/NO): NO